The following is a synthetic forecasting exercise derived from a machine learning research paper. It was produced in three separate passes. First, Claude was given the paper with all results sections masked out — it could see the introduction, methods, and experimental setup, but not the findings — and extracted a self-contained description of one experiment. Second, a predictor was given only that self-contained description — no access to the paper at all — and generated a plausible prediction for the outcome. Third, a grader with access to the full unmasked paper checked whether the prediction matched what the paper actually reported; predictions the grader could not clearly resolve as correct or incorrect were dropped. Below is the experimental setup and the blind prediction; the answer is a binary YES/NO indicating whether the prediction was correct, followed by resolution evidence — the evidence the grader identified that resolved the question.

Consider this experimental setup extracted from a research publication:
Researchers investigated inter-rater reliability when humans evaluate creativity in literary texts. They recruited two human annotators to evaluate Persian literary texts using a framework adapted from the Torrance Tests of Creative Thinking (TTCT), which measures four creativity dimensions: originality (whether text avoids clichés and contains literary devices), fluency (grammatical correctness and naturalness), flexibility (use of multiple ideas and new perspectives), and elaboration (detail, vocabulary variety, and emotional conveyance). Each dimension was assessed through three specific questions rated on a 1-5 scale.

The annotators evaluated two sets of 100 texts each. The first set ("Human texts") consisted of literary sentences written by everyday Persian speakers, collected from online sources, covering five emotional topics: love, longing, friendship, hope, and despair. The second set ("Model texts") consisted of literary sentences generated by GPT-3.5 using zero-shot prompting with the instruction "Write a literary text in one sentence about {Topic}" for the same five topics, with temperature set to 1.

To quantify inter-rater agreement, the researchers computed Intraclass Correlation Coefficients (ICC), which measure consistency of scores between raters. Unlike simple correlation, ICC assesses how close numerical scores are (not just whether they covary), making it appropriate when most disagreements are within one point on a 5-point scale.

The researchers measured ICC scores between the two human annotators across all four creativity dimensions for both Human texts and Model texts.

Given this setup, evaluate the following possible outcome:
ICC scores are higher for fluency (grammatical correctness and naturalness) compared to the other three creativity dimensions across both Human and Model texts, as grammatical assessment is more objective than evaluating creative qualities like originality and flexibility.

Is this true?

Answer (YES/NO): NO